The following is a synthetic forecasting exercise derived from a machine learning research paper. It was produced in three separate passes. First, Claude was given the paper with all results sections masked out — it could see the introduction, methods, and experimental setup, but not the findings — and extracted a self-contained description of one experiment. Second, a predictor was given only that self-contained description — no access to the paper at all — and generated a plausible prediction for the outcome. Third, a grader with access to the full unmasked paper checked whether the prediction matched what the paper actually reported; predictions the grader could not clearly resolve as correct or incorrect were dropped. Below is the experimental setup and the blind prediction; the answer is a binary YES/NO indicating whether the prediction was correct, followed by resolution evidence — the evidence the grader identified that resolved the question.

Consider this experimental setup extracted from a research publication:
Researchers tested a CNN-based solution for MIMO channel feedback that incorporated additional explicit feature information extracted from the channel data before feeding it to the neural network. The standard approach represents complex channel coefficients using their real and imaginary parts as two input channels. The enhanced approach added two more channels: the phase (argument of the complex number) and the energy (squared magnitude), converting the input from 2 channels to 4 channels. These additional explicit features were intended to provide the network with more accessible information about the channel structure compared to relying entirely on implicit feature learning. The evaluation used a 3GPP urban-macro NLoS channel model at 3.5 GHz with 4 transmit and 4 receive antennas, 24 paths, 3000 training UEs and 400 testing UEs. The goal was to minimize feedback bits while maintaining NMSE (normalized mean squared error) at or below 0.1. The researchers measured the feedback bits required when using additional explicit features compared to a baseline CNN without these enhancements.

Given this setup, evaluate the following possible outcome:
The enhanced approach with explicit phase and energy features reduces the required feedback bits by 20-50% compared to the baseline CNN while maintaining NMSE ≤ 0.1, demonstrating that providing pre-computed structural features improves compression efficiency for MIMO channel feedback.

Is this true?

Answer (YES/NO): NO